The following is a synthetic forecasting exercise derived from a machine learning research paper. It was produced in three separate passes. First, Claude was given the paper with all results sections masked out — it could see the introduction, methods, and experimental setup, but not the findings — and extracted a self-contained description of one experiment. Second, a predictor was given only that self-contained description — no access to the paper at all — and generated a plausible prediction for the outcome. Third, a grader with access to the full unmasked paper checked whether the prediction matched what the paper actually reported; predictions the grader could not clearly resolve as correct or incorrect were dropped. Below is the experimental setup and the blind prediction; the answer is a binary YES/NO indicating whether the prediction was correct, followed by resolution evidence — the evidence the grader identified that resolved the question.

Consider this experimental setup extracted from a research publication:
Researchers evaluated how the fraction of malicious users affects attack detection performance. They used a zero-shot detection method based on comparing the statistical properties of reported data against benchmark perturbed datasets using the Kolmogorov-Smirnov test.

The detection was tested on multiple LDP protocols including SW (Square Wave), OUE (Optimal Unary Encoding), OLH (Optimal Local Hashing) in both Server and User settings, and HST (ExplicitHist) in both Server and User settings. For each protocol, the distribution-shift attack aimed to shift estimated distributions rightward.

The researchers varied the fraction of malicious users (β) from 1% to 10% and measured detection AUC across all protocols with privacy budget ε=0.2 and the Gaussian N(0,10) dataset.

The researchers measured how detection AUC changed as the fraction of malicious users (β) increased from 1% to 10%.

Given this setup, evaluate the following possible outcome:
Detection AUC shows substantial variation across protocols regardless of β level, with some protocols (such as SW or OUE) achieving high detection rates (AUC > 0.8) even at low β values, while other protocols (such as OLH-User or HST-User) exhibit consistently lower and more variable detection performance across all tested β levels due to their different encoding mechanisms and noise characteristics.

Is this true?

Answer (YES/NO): NO